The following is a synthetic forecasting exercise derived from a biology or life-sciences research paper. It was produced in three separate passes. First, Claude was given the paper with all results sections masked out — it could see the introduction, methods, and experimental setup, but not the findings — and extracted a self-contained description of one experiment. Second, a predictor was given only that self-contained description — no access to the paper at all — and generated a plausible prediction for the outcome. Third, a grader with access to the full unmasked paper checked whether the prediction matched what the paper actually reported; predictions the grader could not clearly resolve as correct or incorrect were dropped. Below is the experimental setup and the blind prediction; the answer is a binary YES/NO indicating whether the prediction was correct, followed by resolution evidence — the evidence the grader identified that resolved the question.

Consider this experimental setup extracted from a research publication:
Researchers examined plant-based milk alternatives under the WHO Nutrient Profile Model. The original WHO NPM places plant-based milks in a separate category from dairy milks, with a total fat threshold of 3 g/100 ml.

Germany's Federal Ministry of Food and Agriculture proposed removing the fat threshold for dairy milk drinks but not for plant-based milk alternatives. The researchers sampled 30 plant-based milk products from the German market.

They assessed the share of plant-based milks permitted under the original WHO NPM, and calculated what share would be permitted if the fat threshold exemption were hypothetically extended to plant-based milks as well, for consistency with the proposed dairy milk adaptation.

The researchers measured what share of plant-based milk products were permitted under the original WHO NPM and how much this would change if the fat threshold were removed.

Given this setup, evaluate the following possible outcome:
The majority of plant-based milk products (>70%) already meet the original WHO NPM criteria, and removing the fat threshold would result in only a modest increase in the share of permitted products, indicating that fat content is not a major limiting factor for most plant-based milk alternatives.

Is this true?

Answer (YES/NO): NO